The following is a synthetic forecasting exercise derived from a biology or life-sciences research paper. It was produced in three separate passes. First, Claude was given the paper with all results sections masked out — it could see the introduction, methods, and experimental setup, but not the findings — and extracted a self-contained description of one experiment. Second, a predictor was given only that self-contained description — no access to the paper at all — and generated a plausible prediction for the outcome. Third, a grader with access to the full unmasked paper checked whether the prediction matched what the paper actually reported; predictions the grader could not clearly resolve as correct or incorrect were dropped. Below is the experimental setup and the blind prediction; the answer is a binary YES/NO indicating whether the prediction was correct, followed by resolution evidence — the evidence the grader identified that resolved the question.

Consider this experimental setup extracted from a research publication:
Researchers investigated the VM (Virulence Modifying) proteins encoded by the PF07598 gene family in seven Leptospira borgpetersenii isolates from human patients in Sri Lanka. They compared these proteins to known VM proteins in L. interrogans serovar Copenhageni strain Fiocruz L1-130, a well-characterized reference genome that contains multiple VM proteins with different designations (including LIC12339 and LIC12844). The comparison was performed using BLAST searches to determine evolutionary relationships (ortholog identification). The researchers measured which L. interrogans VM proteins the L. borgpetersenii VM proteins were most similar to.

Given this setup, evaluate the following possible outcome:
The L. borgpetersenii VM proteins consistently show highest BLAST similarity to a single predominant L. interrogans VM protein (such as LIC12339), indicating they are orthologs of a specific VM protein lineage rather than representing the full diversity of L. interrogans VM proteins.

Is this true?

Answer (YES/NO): NO